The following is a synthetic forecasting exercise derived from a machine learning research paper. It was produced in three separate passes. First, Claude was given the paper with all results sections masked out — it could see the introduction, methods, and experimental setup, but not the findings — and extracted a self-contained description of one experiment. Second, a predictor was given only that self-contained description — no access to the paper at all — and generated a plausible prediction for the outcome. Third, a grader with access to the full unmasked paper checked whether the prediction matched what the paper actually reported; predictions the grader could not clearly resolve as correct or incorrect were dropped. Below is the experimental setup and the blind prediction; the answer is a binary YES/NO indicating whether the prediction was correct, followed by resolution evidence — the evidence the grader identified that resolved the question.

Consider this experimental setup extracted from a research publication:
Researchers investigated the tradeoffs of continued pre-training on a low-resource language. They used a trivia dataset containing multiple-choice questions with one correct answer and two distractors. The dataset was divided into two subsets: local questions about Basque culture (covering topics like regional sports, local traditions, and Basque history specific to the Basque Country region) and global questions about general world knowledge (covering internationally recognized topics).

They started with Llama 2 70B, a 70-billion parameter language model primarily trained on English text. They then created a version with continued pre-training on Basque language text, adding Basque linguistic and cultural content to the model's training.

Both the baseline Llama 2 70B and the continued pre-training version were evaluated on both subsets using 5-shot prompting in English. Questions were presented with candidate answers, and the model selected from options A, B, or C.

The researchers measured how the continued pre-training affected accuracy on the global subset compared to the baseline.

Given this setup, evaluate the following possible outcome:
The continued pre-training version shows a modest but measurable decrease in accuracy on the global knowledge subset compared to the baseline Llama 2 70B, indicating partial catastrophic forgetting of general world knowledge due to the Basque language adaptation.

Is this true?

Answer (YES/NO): YES